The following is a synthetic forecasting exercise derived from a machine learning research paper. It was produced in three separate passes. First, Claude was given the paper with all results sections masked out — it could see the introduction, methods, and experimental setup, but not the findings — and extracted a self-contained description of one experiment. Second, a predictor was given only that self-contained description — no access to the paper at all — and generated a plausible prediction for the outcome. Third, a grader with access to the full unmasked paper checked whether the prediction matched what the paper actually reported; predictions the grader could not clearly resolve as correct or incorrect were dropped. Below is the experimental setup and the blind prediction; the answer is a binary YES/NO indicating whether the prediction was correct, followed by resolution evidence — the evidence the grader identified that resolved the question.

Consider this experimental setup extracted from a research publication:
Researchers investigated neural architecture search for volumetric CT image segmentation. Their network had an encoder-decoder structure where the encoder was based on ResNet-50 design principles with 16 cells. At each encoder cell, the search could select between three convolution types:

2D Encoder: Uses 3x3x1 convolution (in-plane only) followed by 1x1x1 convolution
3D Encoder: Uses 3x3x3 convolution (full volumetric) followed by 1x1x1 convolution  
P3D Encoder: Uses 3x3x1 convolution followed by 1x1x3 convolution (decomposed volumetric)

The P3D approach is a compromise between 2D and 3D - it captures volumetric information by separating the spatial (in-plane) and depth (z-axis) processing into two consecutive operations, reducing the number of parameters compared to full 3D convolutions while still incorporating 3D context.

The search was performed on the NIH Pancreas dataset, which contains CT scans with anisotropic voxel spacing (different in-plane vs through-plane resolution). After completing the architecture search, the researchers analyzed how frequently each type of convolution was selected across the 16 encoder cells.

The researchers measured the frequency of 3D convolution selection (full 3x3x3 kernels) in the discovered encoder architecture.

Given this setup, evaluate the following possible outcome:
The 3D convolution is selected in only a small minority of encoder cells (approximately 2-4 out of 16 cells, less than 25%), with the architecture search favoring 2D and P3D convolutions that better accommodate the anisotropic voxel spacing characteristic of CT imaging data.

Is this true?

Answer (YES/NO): NO